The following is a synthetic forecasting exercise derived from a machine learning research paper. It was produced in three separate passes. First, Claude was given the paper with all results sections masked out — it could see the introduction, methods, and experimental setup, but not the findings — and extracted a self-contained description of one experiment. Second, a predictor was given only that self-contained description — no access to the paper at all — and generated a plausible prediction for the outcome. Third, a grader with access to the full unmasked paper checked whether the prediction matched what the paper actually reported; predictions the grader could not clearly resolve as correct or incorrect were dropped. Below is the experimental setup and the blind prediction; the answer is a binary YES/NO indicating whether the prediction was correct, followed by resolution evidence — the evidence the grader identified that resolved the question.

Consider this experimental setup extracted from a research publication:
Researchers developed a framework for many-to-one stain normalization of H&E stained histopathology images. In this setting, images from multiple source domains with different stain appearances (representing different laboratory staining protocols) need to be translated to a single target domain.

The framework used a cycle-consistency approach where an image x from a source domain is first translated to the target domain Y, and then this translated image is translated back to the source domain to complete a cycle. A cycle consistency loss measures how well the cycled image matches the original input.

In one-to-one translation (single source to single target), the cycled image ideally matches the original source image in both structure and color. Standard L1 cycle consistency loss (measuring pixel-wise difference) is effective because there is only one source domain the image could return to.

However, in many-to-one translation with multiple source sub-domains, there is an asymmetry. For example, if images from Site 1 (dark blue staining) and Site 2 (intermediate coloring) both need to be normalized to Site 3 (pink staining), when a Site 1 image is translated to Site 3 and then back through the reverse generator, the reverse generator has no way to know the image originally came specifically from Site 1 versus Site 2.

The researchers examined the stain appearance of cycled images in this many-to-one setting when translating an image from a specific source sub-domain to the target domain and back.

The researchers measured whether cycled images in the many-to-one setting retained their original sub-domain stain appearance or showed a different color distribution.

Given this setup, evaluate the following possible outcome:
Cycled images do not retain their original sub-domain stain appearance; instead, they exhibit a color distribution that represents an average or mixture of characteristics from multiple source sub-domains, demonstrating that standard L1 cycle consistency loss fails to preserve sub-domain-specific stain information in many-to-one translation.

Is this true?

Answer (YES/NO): NO